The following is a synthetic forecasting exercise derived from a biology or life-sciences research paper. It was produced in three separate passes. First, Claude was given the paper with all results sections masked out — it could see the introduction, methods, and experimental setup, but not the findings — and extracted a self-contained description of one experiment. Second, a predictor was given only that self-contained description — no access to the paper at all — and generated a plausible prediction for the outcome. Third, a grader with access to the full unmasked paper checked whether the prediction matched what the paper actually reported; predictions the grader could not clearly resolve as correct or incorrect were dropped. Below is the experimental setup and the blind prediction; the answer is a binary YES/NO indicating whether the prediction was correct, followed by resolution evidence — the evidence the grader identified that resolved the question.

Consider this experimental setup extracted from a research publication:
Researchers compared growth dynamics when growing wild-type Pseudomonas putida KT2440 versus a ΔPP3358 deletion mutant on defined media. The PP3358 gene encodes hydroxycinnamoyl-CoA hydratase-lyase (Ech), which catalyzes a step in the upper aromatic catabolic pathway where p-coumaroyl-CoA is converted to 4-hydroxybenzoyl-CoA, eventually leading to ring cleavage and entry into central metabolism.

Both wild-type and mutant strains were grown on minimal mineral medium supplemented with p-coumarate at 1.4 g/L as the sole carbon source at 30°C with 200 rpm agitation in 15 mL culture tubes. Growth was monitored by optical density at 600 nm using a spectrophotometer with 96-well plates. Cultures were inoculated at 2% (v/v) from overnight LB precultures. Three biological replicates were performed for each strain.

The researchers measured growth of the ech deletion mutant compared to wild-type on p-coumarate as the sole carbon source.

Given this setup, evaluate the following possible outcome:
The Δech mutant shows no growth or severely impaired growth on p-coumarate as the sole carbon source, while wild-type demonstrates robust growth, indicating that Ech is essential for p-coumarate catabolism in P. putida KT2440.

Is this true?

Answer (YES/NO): YES